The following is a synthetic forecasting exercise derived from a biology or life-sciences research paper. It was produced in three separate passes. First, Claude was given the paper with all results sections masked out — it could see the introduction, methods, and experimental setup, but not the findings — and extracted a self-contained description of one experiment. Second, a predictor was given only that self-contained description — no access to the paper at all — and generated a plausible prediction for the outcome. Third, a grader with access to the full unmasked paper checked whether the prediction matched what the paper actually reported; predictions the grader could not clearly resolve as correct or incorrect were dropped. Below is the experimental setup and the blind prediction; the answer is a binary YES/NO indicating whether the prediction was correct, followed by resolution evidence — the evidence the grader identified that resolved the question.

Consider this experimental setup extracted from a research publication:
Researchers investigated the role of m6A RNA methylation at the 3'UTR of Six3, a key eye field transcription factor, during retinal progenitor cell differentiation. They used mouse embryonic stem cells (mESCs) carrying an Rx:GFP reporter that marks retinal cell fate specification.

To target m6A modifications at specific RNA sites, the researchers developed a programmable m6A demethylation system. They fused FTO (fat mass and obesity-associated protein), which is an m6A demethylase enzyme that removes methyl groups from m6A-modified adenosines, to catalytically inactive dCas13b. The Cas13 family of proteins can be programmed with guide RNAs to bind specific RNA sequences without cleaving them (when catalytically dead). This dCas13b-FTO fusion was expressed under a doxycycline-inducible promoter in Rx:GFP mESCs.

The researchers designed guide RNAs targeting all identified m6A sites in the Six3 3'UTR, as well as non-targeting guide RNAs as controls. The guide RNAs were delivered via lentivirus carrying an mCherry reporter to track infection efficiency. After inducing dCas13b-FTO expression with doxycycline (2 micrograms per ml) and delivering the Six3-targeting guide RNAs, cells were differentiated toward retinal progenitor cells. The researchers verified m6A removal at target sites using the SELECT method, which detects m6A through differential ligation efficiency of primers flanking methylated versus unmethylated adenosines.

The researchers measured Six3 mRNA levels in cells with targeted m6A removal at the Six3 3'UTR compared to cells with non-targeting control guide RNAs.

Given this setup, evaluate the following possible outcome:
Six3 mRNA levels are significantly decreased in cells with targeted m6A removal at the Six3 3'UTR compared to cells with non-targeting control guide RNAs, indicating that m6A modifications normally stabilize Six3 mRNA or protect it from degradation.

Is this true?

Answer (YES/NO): NO